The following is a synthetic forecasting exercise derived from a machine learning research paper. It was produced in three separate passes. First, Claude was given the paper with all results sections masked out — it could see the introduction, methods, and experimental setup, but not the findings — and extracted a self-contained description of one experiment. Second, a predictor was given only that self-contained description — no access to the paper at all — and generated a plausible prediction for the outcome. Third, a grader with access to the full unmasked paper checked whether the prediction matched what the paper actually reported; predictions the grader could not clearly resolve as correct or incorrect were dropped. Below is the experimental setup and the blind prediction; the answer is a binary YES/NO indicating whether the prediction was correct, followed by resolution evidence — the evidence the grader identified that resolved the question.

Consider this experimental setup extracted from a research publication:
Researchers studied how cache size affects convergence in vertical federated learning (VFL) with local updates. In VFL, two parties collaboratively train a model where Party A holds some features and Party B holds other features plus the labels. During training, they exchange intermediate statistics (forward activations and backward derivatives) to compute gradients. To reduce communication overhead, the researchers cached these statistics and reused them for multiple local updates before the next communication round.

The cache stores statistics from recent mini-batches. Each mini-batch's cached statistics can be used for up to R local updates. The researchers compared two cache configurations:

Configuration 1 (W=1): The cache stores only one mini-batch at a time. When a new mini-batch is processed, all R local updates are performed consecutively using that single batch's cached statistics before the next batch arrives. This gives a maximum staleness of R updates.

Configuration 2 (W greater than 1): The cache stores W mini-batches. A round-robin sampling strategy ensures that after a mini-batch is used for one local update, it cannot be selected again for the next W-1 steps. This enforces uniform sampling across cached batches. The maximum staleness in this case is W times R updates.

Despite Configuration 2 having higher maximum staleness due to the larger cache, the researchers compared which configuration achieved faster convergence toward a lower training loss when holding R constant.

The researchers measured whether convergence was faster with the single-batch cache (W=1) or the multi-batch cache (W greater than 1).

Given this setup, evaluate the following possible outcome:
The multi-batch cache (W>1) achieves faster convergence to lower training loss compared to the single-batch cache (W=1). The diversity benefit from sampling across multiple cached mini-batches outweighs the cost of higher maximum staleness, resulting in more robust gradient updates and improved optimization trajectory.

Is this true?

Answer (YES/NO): YES